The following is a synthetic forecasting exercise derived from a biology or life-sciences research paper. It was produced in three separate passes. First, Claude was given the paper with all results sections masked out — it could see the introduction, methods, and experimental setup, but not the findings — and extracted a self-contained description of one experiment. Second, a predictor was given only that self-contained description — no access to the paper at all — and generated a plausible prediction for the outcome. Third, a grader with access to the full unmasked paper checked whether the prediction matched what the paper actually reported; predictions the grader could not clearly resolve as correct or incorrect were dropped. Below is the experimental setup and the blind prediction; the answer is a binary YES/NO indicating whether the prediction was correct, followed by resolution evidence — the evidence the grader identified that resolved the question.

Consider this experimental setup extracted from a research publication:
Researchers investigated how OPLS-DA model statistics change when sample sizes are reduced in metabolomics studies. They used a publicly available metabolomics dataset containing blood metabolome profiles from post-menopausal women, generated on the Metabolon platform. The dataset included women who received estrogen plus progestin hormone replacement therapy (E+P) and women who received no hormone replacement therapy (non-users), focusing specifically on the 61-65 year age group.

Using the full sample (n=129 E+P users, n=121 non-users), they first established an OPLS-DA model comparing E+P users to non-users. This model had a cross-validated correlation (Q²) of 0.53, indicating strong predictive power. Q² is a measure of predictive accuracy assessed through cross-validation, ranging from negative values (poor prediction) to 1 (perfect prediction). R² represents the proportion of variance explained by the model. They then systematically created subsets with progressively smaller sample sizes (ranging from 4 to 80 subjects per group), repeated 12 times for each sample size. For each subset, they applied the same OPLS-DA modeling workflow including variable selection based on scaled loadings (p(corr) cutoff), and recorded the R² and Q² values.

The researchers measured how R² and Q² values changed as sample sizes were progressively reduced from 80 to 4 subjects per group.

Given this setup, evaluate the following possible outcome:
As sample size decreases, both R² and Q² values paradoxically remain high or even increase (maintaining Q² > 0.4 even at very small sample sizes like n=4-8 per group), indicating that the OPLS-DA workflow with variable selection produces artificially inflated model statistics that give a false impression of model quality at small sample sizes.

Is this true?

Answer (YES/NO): YES